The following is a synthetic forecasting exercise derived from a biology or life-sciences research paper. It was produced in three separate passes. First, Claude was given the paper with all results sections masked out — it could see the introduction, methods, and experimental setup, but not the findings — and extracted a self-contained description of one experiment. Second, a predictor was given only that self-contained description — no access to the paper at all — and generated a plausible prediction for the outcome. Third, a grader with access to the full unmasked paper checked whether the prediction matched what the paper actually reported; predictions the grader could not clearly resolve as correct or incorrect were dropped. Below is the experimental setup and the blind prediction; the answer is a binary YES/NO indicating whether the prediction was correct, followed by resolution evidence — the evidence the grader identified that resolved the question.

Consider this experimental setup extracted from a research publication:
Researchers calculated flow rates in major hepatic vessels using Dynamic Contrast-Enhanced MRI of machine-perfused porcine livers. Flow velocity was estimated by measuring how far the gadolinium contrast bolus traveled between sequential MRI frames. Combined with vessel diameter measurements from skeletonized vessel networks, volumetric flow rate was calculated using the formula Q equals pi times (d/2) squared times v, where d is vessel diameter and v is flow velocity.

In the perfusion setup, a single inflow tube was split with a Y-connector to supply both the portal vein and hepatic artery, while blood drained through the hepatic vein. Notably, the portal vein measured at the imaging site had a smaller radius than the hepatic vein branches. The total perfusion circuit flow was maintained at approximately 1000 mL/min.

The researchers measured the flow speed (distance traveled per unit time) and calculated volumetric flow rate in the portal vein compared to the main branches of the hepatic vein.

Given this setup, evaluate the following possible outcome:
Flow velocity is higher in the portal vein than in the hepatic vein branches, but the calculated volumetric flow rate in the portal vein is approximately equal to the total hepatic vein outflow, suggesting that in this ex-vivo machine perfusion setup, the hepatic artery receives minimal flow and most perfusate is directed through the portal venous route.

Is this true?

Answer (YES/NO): NO